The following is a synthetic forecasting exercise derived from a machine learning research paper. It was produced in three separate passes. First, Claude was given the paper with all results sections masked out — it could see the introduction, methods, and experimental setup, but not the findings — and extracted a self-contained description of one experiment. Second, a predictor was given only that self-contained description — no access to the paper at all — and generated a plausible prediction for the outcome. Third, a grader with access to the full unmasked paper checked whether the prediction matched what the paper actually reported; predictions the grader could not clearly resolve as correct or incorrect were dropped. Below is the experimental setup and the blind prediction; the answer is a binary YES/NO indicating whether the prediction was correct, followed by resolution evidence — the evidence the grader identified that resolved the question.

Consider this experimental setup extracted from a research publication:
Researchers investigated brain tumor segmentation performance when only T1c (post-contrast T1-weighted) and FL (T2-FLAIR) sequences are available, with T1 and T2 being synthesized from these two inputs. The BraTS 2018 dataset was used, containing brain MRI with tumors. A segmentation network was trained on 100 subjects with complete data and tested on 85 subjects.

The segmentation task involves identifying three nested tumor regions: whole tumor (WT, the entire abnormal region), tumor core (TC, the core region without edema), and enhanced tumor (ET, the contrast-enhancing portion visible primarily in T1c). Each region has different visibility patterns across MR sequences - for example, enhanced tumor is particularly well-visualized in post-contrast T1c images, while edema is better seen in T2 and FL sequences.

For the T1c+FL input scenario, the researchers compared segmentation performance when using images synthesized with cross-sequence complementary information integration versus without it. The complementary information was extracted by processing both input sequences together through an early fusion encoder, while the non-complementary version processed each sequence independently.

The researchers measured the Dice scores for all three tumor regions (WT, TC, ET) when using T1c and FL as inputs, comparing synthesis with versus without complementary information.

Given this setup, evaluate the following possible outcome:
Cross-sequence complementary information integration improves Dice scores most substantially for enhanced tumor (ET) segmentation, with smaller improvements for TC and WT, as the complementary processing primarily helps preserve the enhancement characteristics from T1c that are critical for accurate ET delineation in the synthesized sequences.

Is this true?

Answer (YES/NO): NO